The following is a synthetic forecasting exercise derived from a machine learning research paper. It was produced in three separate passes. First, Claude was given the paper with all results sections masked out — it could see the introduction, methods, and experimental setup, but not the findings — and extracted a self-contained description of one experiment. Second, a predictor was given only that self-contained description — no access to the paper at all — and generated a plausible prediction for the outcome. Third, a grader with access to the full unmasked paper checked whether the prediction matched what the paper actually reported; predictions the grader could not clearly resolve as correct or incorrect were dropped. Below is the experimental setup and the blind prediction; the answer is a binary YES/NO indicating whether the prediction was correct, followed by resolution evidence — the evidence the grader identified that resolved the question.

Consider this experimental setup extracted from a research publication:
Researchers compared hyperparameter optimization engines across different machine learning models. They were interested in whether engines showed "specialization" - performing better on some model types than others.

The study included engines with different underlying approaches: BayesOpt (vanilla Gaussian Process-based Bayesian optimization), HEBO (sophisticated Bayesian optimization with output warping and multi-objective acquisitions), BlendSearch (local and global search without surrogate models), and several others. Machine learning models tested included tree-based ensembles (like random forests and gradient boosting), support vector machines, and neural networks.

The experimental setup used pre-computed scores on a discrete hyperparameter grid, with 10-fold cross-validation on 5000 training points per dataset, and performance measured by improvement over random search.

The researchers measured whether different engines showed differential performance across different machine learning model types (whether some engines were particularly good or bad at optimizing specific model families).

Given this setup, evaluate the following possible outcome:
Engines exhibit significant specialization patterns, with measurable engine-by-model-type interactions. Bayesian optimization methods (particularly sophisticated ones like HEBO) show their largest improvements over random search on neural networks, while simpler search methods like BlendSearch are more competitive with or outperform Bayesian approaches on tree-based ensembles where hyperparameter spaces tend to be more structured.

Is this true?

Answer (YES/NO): NO